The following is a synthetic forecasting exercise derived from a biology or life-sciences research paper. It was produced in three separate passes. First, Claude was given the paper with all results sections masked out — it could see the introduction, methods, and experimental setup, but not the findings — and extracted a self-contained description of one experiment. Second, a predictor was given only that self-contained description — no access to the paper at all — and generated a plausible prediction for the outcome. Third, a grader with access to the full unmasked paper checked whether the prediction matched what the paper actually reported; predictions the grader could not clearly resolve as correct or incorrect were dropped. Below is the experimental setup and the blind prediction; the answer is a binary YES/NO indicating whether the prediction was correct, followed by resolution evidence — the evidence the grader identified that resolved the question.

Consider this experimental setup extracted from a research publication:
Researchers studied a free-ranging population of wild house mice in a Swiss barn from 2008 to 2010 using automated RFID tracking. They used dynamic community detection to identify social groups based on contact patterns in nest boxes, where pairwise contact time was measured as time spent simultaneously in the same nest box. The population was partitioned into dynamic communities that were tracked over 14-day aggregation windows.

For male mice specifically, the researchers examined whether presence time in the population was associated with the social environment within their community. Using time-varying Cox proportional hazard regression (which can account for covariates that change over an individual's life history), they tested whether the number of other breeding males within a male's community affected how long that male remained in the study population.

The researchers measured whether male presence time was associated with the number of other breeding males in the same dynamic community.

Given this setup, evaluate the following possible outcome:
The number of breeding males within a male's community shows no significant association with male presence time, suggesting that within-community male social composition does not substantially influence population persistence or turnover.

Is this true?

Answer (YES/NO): YES